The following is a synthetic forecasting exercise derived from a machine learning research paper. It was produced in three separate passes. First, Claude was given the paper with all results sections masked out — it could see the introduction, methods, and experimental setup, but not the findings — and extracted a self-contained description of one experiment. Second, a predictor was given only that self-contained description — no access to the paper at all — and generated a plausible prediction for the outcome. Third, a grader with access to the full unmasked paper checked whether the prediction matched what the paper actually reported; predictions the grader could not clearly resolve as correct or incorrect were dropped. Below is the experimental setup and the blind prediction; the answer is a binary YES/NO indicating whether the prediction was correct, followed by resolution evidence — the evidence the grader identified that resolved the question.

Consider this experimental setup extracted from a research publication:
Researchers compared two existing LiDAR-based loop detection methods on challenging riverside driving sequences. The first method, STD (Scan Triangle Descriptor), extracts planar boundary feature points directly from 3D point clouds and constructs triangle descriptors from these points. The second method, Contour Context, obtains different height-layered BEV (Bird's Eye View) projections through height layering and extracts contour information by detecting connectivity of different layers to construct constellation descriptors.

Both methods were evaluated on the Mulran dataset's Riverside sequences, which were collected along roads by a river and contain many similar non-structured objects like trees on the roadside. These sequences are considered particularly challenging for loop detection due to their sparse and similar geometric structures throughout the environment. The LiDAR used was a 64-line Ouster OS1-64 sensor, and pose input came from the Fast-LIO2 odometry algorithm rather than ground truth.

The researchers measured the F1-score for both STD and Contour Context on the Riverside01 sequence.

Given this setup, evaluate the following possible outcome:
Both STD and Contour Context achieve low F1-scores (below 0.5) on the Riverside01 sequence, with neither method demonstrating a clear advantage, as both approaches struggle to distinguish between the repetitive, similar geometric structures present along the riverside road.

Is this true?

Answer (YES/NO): NO